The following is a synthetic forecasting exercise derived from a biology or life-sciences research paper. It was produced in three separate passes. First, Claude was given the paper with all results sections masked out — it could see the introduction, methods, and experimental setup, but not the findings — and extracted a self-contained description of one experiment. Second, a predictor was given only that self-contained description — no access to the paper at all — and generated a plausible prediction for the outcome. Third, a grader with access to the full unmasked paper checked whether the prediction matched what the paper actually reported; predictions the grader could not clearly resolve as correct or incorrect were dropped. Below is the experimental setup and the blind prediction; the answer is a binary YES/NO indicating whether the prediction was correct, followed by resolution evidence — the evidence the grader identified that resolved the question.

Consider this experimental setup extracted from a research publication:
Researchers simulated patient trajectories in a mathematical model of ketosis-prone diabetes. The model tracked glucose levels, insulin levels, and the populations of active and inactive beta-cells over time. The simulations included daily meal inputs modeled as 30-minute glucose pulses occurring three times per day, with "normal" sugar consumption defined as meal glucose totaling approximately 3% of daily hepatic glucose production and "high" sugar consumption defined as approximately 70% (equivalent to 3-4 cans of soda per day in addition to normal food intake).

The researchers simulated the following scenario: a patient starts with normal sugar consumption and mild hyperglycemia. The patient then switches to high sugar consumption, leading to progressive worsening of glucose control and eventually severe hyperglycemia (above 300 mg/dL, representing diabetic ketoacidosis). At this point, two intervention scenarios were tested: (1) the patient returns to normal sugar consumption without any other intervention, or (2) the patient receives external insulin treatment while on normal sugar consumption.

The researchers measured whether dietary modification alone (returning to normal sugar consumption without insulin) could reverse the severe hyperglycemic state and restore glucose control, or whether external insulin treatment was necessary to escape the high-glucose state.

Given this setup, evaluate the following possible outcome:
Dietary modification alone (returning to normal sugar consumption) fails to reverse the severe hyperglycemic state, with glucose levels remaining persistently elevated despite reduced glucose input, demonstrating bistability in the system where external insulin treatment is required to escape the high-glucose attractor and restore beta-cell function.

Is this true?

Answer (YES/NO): YES